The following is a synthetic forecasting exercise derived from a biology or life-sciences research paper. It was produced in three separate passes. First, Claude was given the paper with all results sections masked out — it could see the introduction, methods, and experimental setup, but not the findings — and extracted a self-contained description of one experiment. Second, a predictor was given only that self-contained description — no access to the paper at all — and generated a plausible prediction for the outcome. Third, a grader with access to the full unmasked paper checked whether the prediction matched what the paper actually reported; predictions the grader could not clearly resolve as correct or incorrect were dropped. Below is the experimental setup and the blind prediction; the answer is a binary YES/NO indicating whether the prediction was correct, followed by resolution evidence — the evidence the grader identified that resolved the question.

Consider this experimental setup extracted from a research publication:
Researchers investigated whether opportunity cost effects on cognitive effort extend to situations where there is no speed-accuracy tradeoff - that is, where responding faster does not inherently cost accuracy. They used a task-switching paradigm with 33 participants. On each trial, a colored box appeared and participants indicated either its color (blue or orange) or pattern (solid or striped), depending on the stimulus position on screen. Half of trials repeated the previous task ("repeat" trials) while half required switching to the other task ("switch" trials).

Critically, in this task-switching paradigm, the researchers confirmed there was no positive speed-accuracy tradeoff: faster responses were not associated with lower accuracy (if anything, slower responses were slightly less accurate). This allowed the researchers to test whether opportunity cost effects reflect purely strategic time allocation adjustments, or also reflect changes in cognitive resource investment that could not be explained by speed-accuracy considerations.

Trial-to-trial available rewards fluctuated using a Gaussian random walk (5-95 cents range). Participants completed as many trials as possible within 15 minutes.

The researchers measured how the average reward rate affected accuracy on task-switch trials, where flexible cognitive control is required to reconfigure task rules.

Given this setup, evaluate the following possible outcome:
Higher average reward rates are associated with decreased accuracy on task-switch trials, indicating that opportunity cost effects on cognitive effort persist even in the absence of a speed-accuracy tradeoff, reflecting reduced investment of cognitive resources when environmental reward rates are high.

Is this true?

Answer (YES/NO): YES